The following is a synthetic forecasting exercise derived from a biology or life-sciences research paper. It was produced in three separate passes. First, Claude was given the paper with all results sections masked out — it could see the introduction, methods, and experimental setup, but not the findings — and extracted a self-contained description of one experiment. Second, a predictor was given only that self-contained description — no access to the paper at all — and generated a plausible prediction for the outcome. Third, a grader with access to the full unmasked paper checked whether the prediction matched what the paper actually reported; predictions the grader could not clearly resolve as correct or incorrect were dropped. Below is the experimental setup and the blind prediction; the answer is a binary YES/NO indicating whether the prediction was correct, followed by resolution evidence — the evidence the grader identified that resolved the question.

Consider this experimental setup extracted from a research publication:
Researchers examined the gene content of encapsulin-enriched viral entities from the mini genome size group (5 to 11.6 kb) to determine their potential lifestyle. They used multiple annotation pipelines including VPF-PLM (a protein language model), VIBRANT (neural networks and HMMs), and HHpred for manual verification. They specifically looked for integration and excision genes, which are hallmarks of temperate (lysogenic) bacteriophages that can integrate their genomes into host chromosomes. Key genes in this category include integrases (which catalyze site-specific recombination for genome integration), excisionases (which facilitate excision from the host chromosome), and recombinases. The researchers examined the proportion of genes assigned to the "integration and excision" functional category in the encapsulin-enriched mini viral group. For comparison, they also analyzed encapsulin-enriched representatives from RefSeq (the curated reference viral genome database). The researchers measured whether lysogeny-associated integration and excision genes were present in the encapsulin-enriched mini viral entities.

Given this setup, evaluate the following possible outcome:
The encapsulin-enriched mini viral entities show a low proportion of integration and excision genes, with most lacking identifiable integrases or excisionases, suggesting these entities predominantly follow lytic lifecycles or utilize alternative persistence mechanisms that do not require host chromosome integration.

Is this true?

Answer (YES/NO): NO